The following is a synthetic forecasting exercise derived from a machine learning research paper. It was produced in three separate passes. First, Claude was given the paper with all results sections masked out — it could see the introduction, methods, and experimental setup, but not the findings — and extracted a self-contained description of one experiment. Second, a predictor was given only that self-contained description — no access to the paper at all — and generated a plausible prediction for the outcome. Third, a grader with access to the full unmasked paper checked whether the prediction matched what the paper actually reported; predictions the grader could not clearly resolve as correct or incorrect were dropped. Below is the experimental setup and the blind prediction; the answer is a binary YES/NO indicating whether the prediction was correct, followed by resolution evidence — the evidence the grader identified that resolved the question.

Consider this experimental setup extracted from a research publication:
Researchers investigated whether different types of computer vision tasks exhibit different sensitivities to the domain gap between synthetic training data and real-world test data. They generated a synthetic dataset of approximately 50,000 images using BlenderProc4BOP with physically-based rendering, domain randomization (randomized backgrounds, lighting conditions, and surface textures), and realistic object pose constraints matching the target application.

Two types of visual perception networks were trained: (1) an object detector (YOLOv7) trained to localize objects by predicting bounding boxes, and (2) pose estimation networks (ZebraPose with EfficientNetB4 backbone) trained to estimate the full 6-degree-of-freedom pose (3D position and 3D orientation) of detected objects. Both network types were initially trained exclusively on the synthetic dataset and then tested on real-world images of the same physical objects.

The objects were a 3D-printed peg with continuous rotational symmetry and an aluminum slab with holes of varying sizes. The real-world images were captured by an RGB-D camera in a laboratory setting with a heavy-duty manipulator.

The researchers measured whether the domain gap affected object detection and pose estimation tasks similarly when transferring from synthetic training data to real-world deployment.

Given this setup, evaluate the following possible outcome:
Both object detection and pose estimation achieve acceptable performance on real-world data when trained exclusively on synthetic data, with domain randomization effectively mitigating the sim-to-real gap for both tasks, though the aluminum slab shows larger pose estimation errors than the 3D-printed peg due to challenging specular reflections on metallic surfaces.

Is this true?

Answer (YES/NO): NO